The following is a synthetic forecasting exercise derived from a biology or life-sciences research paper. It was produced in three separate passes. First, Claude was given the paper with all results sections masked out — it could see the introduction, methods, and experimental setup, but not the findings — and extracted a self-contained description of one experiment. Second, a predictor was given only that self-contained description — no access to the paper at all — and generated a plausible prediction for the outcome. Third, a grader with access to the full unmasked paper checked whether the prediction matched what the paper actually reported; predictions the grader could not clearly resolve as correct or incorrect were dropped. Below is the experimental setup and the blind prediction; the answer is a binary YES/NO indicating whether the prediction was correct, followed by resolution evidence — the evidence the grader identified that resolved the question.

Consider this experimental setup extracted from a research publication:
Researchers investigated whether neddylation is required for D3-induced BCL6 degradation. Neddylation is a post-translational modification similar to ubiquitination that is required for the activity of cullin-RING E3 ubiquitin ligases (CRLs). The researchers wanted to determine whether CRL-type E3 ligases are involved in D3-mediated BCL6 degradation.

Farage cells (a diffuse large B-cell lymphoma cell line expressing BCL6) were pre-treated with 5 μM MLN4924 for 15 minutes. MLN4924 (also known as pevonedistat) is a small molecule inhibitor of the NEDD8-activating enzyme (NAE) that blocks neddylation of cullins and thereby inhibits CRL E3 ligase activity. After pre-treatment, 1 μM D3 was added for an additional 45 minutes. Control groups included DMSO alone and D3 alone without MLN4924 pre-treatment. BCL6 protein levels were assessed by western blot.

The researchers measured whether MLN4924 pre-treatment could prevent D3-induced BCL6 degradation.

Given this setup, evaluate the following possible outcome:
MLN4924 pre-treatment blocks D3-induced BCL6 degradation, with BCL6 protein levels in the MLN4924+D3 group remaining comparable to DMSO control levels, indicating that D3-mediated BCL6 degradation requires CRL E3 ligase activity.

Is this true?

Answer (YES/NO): NO